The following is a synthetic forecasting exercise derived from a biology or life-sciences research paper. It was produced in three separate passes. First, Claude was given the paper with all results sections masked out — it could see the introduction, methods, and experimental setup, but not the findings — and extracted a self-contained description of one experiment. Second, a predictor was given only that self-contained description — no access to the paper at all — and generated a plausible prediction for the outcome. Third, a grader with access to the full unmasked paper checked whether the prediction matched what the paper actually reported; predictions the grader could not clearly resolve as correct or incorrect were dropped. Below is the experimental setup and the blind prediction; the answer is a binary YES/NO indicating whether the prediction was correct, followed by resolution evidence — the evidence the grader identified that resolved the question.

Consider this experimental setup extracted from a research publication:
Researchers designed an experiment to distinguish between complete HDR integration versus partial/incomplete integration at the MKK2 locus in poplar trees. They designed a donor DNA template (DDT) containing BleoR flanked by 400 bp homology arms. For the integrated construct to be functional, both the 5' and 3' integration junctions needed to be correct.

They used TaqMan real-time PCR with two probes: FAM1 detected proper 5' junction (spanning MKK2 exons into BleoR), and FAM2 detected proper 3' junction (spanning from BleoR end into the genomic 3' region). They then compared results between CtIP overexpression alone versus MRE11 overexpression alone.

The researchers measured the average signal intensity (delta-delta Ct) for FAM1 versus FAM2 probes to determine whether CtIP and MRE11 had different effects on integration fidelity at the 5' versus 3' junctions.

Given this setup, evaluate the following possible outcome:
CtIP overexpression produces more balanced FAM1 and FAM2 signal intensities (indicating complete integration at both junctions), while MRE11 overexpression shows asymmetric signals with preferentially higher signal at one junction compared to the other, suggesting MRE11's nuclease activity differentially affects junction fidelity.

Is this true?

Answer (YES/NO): YES